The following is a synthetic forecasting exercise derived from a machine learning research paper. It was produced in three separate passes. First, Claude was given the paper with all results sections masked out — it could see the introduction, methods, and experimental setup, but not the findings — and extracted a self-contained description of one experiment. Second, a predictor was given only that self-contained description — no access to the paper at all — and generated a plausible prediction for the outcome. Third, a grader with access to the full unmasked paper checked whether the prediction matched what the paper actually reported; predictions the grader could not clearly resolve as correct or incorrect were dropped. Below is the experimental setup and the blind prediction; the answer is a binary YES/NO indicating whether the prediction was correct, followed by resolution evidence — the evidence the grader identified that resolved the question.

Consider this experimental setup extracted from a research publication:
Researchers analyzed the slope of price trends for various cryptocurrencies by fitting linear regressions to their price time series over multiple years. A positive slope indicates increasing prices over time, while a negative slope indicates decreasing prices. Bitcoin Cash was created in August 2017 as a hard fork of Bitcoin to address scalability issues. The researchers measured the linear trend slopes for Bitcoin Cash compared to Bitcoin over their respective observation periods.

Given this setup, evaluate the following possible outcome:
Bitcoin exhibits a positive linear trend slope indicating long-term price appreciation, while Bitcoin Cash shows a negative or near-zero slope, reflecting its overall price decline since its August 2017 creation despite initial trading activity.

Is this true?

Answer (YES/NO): YES